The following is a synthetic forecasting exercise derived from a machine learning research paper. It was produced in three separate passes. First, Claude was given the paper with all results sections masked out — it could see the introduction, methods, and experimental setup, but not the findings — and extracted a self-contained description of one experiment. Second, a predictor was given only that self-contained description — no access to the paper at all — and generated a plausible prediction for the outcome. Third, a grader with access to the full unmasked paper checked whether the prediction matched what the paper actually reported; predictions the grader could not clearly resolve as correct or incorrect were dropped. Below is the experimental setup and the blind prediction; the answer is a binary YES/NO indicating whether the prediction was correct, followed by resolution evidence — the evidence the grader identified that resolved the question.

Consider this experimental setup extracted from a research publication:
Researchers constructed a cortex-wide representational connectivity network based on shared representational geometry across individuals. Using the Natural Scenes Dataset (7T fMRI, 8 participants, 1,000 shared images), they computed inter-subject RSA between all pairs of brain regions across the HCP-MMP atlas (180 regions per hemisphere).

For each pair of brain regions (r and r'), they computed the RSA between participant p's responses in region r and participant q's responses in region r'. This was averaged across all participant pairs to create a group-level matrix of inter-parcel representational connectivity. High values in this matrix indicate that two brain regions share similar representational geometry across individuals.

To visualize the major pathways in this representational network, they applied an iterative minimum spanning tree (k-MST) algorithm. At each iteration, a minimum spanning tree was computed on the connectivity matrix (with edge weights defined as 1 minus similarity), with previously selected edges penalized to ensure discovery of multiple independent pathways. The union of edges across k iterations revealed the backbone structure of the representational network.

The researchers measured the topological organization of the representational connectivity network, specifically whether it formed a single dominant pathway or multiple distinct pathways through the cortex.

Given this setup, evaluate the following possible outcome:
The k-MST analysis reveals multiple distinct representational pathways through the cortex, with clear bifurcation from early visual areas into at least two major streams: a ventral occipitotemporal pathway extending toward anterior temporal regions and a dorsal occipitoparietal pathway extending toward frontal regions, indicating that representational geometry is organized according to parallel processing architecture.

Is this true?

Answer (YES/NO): NO